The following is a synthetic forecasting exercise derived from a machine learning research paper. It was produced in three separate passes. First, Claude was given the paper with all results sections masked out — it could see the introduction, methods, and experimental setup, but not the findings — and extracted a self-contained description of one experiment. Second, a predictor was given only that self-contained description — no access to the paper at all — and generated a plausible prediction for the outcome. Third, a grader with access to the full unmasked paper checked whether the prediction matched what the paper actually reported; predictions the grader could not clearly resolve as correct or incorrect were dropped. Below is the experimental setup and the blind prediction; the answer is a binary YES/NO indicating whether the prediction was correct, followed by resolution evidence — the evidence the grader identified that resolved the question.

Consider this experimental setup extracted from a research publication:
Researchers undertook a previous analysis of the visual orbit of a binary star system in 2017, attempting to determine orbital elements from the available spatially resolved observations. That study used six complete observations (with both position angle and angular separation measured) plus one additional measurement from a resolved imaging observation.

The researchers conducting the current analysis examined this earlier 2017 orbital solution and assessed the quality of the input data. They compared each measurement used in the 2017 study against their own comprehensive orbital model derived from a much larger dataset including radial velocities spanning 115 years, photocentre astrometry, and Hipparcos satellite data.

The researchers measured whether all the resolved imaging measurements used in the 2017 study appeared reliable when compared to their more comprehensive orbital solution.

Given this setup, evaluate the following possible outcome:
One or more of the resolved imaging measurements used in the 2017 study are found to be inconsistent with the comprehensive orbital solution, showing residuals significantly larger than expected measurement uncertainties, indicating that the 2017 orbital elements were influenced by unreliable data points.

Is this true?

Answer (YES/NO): YES